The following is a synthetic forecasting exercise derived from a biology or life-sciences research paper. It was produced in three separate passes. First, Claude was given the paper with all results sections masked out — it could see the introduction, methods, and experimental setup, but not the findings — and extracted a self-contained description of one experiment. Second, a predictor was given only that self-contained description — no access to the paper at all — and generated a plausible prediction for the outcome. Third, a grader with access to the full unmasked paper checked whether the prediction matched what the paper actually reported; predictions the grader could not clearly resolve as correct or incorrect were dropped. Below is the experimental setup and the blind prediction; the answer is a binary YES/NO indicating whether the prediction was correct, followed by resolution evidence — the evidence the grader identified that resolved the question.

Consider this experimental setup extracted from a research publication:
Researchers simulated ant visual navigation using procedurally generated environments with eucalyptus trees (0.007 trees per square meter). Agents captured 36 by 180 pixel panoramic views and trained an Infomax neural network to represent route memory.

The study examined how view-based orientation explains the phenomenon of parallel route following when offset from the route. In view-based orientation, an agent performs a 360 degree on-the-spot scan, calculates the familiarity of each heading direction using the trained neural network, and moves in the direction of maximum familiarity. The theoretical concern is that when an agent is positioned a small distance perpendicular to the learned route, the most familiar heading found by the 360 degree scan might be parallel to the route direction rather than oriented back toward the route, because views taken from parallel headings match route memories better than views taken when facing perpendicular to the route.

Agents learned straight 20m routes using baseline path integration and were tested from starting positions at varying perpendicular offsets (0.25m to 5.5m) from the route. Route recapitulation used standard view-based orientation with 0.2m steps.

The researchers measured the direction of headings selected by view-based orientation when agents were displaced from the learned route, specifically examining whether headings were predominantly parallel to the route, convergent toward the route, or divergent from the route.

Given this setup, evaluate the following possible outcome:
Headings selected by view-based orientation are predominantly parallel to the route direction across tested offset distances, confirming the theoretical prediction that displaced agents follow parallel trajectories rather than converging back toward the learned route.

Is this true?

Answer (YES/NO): YES